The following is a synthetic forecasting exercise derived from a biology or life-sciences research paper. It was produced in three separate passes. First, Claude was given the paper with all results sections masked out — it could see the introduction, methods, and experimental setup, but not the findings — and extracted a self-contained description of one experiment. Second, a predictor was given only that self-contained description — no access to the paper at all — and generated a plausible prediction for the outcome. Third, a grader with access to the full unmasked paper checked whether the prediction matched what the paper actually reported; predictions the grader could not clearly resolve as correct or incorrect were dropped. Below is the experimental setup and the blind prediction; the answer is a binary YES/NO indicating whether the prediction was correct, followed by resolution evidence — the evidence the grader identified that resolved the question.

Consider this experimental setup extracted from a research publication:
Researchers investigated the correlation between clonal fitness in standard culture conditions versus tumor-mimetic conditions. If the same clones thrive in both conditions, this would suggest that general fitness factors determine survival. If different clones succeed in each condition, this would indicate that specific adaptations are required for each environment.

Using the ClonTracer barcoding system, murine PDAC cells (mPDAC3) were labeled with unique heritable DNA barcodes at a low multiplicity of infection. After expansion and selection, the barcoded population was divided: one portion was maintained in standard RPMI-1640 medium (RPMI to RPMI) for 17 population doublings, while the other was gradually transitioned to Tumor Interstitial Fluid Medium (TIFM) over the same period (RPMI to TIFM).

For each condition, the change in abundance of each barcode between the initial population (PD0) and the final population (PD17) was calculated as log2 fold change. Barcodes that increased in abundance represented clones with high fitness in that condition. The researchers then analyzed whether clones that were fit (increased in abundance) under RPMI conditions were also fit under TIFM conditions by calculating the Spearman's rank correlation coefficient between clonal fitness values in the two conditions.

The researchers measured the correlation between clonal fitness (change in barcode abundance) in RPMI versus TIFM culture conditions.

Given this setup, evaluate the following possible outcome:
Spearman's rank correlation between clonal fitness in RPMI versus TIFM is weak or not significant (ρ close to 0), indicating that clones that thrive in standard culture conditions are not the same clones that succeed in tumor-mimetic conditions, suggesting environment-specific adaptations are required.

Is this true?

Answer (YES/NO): NO